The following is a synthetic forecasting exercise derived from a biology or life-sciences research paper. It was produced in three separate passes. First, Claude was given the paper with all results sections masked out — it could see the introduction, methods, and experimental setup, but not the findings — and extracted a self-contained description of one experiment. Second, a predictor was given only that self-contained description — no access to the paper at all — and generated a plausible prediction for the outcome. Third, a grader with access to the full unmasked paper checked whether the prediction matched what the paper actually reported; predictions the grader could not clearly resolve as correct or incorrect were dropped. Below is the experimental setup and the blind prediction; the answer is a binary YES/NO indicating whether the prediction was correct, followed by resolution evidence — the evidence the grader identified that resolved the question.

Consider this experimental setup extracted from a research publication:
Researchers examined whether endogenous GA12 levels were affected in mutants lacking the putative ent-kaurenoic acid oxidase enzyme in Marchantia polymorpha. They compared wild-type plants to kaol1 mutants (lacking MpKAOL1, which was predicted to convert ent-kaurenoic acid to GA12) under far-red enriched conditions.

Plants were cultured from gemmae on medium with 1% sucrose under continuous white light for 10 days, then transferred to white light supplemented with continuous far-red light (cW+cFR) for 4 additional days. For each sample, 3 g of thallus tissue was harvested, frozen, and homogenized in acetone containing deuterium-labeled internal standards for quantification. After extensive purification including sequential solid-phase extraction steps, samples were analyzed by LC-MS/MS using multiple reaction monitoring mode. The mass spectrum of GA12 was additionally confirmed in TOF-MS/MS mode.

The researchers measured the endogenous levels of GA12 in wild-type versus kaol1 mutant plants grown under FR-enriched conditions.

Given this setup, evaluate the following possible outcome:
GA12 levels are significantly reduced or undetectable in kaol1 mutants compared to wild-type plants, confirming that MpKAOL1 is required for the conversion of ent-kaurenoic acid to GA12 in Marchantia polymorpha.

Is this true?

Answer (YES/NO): YES